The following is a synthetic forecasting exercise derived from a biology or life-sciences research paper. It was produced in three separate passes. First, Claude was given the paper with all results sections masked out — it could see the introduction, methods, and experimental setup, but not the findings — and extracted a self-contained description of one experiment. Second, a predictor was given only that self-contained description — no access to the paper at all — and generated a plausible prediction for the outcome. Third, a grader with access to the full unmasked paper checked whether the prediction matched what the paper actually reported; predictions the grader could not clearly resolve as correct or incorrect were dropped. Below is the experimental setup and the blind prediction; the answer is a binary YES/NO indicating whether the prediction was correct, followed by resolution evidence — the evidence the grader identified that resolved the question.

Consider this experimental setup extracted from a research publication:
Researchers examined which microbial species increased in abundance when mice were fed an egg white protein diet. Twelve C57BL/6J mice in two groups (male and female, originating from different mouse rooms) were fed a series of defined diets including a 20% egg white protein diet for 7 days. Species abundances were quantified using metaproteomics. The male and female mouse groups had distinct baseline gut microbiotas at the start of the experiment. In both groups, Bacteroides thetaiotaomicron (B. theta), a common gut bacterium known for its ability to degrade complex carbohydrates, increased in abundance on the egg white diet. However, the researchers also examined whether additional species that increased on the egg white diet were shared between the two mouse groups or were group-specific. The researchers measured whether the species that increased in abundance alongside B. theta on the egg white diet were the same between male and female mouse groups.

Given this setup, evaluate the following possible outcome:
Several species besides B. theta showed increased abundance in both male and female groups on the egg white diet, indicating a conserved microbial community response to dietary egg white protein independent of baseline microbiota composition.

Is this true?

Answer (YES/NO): NO